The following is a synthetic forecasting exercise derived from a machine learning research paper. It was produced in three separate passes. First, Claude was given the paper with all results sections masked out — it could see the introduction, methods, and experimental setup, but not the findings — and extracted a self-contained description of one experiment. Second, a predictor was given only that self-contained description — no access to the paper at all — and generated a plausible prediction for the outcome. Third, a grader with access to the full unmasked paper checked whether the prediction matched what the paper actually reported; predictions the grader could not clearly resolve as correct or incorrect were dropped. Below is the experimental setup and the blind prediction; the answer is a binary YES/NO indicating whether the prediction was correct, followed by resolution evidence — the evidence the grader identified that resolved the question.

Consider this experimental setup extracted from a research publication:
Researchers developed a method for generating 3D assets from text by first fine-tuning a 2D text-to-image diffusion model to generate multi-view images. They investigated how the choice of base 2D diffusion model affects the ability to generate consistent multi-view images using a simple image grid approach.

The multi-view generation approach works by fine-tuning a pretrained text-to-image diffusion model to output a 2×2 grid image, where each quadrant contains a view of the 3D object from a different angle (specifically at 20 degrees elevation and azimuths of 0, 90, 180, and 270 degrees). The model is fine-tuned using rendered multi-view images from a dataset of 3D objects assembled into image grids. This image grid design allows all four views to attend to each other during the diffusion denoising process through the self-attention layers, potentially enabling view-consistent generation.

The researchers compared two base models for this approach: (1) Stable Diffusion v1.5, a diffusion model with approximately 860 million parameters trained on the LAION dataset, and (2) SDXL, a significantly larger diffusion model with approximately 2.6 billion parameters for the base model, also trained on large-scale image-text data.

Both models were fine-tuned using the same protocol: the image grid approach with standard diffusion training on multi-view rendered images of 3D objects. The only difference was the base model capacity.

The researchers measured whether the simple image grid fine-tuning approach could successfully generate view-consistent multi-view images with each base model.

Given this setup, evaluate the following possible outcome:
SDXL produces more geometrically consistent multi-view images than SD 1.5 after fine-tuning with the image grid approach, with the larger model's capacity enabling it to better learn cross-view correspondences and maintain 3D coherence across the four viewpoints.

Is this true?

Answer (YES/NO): YES